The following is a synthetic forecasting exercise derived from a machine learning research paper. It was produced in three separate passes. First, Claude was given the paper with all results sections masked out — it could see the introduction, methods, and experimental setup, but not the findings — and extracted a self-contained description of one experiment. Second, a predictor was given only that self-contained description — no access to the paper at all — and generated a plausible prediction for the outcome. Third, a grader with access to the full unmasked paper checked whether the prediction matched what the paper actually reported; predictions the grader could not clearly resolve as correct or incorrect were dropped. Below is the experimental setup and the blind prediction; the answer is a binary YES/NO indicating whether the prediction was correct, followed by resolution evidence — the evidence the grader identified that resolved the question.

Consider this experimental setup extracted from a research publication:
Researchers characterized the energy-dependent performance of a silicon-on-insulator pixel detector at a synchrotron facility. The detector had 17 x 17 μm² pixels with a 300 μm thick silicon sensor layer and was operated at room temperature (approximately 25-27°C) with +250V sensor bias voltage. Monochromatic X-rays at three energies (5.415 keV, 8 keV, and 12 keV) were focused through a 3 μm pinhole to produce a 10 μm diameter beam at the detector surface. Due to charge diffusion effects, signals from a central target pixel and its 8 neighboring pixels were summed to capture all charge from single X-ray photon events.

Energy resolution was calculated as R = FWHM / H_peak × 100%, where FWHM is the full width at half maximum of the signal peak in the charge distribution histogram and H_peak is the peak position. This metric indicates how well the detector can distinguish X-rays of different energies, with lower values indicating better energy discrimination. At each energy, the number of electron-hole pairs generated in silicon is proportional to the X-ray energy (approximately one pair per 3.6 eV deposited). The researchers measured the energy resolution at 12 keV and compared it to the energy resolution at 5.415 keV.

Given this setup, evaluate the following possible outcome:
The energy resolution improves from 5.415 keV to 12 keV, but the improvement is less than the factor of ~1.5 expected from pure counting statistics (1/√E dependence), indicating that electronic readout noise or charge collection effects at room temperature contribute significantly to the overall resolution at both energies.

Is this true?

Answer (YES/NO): NO